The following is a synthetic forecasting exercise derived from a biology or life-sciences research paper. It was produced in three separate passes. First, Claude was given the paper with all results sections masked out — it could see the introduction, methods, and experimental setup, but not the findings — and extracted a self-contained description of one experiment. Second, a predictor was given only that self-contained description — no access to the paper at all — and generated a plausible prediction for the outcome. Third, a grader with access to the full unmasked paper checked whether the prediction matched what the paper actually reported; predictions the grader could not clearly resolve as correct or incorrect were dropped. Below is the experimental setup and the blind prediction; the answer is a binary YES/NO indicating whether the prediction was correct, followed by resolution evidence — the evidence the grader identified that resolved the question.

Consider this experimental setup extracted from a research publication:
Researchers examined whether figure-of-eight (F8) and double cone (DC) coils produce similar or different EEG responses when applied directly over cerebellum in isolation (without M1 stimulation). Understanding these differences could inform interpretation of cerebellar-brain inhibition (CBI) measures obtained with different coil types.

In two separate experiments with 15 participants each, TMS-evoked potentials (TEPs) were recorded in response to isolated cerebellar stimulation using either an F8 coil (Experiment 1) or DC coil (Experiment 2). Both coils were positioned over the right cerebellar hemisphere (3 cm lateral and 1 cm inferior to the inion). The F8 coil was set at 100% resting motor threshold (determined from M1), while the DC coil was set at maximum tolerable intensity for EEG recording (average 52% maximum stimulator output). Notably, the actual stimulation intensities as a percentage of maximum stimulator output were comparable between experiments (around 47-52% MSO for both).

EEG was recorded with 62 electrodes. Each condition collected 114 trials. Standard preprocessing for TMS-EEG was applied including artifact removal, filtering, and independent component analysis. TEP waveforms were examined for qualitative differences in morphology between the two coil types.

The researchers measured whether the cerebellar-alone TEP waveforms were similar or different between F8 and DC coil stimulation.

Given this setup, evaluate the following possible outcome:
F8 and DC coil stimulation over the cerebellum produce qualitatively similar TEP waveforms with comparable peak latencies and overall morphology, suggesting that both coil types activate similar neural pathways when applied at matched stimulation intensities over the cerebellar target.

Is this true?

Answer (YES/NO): NO